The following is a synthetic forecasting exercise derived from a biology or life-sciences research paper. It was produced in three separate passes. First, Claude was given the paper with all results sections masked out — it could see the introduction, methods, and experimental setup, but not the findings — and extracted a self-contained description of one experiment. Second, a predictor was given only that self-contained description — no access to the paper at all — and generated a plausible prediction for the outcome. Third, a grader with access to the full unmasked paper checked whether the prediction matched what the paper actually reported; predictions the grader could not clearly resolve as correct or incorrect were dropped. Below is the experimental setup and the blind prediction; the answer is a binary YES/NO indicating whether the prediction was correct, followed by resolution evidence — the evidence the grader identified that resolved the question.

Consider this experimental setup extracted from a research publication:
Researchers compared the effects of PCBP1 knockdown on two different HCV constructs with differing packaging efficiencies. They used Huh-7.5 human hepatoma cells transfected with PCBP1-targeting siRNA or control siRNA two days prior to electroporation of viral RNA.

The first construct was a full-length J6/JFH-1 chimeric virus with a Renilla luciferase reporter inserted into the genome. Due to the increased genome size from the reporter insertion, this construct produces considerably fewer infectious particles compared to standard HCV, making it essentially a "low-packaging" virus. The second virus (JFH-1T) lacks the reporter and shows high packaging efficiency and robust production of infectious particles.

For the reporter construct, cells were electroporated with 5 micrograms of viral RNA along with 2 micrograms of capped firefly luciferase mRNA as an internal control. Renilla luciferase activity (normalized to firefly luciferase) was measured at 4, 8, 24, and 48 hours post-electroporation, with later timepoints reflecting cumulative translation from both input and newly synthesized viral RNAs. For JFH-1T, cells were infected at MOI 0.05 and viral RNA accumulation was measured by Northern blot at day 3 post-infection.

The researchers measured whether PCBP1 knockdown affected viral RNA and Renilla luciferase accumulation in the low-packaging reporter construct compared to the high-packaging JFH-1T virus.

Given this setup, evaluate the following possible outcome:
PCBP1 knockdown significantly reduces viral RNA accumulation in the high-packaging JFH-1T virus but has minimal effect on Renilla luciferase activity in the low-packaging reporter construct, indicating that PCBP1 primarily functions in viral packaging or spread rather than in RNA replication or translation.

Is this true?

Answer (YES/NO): YES